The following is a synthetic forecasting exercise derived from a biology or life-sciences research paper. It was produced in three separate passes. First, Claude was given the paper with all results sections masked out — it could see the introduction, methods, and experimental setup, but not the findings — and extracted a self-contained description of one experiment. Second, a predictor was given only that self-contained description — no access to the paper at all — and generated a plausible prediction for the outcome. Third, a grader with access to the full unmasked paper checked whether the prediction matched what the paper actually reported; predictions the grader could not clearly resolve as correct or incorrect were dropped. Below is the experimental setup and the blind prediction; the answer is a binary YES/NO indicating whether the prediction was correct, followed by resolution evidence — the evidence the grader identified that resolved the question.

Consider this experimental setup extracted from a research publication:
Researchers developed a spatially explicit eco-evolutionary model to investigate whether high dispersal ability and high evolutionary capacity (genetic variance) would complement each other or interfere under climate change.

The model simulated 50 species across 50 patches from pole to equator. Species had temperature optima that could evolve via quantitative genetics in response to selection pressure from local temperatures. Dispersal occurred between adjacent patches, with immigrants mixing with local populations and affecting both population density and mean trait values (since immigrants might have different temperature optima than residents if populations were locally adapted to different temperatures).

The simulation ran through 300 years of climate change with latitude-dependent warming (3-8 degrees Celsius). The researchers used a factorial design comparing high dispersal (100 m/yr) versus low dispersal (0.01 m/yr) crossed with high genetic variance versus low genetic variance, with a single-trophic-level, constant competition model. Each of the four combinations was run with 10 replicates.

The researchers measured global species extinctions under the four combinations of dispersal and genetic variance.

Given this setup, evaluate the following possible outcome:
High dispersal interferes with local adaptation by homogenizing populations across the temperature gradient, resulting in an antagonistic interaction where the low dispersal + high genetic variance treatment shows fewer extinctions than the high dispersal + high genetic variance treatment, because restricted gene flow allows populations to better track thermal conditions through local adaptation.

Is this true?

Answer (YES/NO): NO